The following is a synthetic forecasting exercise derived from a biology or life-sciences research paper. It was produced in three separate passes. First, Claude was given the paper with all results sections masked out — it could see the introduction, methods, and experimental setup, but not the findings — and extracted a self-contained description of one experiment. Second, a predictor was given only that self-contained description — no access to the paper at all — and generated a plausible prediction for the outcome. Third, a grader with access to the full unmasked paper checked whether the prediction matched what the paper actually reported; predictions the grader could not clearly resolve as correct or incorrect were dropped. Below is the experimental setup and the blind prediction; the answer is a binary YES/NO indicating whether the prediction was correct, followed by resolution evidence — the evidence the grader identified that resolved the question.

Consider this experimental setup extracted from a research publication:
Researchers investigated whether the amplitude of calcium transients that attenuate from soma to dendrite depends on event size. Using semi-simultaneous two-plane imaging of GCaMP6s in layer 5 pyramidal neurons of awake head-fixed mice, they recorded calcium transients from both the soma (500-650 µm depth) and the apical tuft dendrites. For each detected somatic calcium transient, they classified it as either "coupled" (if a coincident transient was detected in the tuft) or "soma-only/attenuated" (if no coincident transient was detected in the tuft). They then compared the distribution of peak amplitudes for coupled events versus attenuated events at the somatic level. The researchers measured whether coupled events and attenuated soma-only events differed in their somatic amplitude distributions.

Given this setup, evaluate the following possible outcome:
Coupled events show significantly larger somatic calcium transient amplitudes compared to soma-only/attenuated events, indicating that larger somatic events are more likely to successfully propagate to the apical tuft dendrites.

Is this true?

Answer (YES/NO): YES